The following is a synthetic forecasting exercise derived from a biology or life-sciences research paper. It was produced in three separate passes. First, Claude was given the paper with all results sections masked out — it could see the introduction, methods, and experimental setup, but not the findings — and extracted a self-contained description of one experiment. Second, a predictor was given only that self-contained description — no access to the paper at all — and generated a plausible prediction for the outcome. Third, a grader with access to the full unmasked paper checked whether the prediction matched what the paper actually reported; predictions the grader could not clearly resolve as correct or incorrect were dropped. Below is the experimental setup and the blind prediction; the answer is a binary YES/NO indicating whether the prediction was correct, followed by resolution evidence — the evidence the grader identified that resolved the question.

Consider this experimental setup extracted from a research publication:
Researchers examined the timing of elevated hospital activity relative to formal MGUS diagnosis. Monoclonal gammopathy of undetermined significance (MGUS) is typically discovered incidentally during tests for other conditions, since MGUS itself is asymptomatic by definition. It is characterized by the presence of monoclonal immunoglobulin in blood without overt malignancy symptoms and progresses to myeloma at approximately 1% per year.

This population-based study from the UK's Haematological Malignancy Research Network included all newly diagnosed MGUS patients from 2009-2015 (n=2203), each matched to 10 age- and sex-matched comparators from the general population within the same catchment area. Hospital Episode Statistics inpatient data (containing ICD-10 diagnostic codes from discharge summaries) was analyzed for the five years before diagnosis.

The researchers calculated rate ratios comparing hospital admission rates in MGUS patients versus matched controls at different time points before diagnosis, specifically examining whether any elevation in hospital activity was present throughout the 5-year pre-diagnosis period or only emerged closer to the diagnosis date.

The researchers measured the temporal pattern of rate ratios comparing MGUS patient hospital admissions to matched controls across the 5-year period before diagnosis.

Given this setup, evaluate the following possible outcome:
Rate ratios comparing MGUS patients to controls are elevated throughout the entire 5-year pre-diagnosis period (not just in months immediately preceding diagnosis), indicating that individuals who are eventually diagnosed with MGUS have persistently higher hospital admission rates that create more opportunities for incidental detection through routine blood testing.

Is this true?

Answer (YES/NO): YES